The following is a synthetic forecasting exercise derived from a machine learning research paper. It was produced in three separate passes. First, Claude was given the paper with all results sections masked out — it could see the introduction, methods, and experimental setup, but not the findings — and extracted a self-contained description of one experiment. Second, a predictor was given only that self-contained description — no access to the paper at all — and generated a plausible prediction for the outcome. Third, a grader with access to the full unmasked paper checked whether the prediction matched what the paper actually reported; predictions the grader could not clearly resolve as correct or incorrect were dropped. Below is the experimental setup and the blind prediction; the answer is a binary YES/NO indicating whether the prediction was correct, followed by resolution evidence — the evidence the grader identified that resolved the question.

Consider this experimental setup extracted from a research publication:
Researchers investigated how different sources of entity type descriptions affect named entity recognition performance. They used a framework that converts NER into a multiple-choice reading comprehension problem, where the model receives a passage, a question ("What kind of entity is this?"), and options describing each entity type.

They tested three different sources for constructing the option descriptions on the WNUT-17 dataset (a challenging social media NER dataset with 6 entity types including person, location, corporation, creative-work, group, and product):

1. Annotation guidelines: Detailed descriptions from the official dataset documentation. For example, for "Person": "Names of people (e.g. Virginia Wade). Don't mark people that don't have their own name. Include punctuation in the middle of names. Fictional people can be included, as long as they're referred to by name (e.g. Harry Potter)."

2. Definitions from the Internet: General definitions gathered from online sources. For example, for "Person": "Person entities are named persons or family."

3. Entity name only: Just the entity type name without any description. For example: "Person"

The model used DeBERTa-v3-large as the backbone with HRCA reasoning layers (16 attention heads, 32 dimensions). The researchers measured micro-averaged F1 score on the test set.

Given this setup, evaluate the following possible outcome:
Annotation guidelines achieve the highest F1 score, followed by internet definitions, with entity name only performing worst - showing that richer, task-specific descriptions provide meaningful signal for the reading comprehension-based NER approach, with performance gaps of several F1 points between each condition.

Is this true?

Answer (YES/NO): NO